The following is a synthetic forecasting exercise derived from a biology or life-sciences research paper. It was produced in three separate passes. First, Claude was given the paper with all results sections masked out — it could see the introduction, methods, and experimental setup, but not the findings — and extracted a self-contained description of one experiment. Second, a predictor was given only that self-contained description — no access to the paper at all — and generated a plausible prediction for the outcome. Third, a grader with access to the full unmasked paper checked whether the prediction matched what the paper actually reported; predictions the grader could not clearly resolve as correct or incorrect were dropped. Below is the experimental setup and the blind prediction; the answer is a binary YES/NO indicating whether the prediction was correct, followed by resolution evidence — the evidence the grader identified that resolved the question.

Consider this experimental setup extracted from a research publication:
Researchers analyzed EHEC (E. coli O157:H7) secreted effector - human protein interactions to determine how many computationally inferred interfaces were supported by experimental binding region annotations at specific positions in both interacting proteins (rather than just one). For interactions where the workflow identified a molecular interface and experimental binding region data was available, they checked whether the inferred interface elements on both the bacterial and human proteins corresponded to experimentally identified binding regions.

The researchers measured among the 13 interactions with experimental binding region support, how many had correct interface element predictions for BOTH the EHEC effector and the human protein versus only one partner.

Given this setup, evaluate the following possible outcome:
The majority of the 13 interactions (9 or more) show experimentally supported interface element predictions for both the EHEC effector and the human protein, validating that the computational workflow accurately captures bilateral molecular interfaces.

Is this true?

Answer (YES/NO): NO